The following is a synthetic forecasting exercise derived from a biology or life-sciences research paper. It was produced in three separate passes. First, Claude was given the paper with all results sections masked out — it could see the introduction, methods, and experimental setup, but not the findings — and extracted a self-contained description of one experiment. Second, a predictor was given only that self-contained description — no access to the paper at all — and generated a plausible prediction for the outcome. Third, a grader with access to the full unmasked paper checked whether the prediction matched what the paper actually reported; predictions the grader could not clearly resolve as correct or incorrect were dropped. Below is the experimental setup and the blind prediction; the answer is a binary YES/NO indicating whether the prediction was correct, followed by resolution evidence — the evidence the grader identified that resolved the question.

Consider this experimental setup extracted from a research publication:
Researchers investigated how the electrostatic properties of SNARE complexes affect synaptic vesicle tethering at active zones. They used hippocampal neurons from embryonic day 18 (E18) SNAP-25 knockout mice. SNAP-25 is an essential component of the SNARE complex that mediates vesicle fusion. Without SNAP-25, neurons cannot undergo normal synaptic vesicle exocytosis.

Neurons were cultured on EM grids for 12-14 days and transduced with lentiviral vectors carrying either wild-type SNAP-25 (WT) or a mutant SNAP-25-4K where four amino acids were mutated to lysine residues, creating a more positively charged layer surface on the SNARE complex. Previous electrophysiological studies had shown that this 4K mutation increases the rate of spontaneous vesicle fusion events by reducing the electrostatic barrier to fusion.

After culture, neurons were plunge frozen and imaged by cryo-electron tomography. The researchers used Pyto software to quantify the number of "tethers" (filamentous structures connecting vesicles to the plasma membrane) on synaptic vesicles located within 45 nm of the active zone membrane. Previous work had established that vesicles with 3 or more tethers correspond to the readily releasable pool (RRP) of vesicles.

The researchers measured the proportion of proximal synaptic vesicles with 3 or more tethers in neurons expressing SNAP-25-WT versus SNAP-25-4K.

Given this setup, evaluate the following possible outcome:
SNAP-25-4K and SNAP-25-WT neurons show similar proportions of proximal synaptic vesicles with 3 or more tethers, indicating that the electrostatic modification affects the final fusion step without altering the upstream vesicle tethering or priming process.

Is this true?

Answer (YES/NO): NO